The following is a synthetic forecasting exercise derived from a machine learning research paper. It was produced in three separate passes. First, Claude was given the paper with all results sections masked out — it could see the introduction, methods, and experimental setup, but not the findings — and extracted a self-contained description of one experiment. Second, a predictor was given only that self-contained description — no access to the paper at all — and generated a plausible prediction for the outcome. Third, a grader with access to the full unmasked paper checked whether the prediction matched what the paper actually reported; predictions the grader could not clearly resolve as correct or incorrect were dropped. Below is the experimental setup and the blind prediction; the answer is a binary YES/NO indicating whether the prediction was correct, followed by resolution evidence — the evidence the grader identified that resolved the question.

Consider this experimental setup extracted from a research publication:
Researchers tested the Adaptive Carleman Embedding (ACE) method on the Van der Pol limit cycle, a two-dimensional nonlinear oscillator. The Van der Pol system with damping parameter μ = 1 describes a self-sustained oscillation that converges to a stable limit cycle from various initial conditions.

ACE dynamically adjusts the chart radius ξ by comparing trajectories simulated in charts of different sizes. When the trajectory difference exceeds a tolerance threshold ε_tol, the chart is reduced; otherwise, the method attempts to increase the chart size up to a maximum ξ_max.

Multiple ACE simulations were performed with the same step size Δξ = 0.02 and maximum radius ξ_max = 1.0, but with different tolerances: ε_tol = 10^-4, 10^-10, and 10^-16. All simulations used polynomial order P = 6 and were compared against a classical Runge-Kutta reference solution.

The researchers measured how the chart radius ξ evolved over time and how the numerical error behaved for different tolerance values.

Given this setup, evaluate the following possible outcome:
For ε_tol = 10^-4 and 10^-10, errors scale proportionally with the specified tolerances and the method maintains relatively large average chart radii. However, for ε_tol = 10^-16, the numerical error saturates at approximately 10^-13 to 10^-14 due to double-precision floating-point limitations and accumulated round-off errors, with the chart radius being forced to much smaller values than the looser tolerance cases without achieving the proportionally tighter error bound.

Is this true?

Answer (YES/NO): NO